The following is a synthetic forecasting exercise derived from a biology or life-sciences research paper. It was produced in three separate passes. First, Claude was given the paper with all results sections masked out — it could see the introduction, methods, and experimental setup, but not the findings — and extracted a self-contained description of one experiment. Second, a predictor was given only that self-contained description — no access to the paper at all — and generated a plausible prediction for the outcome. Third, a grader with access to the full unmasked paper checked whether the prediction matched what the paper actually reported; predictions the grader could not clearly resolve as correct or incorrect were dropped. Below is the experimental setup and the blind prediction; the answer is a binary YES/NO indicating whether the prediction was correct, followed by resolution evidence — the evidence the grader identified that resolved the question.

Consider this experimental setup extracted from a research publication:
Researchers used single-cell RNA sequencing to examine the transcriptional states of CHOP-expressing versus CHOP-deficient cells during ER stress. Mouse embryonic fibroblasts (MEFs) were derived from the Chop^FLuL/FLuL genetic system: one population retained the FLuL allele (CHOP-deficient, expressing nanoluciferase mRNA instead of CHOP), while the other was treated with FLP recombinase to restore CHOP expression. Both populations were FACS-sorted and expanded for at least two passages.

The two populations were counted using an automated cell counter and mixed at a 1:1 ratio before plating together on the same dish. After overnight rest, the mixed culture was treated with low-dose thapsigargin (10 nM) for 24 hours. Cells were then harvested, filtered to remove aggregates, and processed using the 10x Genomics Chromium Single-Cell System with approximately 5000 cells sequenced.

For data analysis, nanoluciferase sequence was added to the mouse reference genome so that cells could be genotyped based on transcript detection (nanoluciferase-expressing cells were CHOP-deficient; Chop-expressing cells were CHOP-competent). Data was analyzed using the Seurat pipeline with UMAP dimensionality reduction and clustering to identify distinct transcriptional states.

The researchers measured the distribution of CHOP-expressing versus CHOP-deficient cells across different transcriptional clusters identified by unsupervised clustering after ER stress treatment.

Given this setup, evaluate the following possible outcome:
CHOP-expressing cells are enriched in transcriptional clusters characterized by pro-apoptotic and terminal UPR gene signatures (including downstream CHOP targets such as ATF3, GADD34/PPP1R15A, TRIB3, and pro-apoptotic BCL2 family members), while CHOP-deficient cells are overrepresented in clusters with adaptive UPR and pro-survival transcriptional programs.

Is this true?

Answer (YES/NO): NO